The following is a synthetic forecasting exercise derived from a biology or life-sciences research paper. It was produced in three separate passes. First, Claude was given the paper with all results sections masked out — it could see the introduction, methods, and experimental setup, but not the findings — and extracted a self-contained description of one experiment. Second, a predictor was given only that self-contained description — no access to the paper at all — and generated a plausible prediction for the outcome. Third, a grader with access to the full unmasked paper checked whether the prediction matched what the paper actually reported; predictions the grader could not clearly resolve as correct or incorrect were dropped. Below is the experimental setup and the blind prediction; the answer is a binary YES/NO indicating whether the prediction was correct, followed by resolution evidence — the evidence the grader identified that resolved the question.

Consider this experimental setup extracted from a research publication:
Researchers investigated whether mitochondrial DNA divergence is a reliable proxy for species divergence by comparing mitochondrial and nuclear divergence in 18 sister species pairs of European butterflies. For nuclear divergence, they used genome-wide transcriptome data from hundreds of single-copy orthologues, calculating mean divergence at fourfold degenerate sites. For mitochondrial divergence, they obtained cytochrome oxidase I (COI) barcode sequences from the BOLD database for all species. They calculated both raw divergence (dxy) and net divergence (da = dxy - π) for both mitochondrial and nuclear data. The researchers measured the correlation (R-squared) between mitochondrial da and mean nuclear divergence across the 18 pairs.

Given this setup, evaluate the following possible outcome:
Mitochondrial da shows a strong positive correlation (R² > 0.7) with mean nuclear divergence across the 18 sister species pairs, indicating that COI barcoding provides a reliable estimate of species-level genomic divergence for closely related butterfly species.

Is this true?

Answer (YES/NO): NO